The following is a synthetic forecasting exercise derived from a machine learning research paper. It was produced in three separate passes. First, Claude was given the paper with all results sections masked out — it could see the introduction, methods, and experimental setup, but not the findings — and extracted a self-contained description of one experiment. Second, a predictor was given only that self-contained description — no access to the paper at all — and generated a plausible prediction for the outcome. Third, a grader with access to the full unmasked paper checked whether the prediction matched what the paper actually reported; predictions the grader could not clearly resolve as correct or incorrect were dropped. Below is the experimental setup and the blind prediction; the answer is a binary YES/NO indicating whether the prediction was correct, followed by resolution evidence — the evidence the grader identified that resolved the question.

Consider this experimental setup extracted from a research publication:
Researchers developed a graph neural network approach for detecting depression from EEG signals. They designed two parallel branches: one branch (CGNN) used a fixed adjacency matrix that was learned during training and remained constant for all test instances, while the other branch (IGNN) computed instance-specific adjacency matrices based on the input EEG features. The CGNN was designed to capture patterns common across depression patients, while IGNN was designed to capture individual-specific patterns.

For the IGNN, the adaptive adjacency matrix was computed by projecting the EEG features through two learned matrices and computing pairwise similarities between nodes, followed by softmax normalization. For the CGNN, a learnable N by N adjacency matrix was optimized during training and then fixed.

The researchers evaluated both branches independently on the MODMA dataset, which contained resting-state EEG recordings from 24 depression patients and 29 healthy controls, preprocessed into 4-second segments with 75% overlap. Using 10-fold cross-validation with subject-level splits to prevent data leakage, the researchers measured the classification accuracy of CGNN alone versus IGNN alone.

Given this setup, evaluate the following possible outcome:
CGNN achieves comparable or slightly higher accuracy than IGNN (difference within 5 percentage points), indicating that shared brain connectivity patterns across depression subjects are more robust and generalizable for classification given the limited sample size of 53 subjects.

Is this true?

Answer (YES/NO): NO